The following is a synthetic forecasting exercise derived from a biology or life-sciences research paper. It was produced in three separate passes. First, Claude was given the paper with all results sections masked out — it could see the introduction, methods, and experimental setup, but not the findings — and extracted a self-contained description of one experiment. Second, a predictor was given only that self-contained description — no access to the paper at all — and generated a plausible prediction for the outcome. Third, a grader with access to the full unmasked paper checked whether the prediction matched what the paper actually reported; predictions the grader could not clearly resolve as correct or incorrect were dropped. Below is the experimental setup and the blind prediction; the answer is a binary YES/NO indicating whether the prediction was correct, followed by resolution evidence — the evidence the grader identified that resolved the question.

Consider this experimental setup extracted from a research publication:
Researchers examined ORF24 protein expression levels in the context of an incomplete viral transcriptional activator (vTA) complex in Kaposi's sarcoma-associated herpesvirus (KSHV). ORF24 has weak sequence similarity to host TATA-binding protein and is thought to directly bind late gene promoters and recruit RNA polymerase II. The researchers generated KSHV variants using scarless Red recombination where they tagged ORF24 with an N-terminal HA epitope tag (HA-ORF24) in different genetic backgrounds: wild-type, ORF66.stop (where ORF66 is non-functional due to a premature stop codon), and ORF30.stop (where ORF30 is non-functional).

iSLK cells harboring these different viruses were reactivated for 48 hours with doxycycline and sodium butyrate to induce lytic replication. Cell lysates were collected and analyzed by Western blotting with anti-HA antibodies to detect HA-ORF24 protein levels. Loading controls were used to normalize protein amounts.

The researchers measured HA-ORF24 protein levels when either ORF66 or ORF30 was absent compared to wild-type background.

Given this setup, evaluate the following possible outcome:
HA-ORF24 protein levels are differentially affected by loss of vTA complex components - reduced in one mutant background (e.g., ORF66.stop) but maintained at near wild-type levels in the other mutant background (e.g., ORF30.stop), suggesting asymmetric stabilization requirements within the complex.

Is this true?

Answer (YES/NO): NO